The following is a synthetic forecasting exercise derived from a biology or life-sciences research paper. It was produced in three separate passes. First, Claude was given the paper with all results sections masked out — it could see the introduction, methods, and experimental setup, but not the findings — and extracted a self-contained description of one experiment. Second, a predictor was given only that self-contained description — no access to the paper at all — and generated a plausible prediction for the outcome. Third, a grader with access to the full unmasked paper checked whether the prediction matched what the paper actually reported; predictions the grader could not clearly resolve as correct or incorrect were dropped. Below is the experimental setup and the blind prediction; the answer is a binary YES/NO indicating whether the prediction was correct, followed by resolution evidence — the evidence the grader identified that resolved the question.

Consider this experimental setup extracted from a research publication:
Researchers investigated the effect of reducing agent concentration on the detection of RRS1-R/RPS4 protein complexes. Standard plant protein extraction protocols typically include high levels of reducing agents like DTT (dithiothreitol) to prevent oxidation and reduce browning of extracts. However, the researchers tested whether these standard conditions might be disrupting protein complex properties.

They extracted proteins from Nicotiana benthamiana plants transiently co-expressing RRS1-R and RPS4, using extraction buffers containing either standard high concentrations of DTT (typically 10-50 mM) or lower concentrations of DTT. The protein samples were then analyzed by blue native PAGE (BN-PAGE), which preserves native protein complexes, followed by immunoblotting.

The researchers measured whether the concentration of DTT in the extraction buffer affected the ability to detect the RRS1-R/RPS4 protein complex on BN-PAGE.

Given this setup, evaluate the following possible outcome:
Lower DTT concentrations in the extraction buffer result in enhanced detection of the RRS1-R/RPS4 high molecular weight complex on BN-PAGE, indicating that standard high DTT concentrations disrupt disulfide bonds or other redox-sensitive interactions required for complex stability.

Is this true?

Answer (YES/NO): YES